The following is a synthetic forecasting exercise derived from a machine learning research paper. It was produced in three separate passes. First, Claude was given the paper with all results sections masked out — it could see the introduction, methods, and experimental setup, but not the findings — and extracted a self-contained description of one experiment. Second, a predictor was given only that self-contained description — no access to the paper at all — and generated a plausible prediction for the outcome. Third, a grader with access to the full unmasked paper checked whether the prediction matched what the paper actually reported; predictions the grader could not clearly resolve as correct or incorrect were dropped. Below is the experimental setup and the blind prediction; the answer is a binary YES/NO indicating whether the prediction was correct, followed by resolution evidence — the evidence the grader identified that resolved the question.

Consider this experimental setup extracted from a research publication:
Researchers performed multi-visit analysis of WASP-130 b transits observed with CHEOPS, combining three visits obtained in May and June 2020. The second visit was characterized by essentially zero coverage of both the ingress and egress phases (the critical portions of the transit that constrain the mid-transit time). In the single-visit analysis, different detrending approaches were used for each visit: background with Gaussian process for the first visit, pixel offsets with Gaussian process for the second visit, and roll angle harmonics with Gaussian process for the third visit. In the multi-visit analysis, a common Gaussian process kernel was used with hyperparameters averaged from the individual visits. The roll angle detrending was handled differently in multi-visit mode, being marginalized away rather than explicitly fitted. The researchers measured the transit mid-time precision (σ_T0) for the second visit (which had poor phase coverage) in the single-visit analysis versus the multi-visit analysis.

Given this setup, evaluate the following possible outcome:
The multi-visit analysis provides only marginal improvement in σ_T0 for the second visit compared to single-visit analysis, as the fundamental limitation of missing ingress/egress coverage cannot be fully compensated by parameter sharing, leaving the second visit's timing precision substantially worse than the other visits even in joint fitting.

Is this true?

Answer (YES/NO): NO